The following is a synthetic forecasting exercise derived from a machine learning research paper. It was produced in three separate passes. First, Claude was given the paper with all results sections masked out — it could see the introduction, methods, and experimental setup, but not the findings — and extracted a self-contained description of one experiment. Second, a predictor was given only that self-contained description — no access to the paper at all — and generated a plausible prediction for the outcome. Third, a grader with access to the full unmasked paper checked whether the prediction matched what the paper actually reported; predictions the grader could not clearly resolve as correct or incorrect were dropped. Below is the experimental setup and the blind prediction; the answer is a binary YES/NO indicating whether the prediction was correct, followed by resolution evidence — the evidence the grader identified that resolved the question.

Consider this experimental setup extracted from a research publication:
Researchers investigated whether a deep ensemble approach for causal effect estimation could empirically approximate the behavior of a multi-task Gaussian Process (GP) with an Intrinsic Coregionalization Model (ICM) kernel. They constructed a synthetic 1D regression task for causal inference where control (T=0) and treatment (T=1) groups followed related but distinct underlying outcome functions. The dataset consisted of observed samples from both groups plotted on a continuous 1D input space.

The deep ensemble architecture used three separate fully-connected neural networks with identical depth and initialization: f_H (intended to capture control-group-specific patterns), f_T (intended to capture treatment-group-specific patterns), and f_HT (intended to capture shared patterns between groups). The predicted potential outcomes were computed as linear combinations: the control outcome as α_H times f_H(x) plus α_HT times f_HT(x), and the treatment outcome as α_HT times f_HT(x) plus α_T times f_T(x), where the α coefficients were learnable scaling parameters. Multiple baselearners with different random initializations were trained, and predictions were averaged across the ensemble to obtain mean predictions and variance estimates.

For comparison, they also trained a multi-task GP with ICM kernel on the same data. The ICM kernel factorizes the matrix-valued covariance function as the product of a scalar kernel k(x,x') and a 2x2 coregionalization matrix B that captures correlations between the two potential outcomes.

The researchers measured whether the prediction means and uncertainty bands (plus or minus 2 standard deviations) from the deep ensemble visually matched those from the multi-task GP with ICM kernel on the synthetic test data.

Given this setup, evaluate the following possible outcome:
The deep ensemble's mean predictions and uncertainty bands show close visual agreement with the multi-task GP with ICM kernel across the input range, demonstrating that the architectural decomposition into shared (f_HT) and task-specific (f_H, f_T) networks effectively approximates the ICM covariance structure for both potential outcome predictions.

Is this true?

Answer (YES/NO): NO